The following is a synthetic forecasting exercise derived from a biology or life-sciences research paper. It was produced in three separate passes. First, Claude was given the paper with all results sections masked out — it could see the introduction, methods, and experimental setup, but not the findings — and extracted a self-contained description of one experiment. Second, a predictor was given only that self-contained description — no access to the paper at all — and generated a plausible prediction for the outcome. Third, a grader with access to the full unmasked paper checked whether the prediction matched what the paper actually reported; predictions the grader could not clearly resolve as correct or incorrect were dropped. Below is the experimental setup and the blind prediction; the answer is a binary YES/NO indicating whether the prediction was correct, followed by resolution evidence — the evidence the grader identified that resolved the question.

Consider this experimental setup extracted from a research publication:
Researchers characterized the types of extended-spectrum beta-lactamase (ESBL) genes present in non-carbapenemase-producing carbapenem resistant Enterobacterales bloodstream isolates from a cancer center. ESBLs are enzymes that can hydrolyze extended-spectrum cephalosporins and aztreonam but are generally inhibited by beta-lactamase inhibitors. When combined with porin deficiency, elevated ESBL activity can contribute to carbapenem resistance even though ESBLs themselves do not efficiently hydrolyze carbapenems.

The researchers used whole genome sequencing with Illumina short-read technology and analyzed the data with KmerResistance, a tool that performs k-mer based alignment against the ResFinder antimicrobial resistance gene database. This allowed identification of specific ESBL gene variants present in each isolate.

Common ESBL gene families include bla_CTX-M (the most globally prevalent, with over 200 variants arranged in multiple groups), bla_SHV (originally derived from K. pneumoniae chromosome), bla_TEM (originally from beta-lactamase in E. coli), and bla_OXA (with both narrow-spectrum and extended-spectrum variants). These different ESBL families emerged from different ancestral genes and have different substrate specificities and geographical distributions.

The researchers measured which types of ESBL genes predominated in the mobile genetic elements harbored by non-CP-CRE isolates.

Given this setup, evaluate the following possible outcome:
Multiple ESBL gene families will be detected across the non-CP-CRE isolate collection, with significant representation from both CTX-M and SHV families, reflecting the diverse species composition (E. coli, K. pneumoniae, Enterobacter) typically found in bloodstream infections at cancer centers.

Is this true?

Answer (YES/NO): NO